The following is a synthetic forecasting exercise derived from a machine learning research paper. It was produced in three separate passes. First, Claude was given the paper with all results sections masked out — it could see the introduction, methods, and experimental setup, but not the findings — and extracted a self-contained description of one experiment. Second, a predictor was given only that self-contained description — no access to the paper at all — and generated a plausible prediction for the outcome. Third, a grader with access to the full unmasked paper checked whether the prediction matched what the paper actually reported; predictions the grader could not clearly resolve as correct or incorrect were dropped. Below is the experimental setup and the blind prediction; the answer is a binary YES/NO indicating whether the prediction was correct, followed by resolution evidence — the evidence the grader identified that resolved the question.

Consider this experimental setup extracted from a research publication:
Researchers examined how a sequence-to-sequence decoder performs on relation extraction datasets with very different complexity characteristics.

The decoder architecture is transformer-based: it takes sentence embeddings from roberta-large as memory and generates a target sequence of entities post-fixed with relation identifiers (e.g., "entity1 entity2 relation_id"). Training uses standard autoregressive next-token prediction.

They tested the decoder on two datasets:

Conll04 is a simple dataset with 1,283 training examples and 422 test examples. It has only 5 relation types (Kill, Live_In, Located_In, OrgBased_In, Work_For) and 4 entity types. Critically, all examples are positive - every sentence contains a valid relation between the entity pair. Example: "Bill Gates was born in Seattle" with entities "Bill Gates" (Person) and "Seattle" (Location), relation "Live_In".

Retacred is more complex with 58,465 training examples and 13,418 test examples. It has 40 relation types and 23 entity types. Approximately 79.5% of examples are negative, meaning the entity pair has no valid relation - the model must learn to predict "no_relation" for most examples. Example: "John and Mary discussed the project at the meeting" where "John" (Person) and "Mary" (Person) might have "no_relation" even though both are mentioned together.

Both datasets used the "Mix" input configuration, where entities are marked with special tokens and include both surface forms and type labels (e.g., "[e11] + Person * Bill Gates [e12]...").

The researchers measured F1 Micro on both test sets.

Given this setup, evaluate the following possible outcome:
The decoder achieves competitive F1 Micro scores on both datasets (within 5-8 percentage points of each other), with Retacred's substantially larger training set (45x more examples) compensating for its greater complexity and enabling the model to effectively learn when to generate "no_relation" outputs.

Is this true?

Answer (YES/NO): NO